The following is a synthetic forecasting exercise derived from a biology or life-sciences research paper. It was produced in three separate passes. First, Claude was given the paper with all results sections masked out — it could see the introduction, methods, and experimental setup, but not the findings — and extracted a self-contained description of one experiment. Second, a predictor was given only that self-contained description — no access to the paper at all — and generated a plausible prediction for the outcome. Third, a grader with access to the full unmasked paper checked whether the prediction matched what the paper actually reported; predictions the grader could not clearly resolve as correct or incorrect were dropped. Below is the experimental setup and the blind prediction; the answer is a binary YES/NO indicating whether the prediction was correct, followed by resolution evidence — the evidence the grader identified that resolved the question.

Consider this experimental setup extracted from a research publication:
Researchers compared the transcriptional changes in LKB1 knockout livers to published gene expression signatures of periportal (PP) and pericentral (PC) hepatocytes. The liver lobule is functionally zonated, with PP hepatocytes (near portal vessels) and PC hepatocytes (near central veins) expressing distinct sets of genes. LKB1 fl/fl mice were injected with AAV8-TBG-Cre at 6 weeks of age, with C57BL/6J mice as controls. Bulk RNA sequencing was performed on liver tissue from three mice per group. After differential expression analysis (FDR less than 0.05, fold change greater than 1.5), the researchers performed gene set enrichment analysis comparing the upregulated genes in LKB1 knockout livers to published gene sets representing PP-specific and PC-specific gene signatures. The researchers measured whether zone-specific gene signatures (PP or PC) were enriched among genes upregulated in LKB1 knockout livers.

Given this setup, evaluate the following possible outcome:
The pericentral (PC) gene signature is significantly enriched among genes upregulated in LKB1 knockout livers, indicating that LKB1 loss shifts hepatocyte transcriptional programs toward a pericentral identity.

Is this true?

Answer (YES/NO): NO